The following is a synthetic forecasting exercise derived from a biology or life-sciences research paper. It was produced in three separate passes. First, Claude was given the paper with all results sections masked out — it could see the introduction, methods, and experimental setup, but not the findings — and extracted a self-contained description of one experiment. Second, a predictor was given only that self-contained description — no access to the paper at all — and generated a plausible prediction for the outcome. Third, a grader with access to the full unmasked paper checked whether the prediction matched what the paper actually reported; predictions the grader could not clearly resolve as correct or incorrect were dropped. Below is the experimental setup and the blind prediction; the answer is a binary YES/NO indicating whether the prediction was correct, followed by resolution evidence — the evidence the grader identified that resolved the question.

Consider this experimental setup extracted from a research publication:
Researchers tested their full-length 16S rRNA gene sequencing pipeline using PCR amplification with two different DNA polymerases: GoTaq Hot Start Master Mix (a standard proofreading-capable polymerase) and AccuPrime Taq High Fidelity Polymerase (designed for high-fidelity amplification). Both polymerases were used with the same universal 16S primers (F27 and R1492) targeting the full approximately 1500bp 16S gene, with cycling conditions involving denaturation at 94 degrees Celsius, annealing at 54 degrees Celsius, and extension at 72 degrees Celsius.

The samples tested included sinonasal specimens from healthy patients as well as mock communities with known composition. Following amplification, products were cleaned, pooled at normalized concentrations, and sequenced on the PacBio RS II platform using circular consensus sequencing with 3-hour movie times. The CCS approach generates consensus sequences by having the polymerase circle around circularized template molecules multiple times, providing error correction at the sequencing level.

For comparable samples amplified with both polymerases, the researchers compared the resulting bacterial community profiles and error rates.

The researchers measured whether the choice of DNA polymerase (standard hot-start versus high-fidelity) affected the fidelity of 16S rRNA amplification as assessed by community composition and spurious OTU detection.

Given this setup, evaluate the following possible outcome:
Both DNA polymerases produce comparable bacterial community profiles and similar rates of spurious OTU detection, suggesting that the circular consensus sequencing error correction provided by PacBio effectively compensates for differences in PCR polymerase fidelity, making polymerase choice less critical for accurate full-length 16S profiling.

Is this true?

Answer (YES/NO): YES